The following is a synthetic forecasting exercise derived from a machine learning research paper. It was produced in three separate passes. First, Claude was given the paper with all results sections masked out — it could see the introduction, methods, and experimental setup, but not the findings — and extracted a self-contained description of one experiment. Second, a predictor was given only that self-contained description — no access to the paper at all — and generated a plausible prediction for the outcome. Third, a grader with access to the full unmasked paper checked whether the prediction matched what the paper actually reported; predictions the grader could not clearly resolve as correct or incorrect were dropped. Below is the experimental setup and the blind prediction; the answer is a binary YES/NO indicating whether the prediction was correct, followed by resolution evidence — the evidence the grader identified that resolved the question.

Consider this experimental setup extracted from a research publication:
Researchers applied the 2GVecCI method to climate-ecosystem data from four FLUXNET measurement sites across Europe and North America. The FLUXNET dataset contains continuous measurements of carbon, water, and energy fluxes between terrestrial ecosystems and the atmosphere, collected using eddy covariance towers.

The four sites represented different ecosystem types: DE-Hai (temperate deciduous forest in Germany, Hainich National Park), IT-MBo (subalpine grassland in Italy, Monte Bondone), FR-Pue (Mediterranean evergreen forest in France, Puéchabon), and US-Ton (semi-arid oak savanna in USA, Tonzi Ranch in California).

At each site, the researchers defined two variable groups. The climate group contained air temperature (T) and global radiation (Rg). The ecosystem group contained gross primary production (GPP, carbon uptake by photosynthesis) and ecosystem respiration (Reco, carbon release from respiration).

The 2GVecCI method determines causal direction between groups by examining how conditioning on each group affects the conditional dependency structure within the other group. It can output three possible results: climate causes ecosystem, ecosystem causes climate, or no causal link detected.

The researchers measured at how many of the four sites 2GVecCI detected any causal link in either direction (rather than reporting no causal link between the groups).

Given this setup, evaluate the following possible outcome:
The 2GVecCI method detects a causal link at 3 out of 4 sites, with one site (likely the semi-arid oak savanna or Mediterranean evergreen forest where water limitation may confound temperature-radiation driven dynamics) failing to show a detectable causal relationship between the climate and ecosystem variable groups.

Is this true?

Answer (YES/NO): NO